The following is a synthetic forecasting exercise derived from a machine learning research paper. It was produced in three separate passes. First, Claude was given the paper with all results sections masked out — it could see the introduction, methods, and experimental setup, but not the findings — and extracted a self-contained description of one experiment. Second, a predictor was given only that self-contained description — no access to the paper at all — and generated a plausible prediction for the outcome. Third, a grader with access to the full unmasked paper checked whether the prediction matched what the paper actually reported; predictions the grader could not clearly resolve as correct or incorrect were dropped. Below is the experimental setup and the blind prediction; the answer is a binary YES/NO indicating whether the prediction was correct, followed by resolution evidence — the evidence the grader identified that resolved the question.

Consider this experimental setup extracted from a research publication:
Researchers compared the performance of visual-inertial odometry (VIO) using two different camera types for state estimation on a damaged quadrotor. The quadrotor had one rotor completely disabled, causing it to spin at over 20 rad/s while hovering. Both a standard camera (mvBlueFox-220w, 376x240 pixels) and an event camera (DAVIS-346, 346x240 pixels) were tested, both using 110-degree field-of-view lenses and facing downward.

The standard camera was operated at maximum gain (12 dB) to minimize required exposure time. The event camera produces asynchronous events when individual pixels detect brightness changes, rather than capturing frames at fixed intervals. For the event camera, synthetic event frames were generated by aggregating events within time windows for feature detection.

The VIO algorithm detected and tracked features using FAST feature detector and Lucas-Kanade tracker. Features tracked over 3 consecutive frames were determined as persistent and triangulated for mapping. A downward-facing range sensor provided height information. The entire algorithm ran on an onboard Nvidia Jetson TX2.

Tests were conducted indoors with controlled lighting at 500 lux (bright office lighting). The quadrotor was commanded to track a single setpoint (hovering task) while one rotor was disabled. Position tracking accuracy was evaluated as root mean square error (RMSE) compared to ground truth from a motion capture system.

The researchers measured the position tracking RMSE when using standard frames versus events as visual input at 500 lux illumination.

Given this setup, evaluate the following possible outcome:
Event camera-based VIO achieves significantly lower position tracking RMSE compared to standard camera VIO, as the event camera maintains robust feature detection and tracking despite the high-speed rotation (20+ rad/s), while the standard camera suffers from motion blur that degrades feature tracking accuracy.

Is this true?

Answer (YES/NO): NO